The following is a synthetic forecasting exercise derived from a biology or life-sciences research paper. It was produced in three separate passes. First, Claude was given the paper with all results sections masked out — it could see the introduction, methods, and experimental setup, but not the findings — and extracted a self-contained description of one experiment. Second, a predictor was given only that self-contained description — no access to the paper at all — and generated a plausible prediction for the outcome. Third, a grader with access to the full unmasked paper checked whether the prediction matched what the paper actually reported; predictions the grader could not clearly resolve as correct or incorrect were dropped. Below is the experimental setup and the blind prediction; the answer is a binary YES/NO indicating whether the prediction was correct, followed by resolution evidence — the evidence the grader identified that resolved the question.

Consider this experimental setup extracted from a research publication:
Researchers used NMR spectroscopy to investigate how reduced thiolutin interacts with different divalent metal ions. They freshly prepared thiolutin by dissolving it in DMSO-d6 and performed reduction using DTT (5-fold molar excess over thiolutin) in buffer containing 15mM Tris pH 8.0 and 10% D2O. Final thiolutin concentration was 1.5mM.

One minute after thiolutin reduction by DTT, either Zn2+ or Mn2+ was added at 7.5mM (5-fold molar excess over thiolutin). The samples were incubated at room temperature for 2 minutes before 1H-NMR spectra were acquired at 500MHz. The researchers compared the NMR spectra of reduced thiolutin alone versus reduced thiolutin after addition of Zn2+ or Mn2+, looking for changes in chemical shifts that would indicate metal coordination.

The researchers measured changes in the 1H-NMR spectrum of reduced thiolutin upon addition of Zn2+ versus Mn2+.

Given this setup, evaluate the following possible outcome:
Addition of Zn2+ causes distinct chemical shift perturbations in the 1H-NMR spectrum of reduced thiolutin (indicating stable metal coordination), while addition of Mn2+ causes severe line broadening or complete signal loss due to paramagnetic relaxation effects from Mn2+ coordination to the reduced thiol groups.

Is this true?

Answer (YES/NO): YES